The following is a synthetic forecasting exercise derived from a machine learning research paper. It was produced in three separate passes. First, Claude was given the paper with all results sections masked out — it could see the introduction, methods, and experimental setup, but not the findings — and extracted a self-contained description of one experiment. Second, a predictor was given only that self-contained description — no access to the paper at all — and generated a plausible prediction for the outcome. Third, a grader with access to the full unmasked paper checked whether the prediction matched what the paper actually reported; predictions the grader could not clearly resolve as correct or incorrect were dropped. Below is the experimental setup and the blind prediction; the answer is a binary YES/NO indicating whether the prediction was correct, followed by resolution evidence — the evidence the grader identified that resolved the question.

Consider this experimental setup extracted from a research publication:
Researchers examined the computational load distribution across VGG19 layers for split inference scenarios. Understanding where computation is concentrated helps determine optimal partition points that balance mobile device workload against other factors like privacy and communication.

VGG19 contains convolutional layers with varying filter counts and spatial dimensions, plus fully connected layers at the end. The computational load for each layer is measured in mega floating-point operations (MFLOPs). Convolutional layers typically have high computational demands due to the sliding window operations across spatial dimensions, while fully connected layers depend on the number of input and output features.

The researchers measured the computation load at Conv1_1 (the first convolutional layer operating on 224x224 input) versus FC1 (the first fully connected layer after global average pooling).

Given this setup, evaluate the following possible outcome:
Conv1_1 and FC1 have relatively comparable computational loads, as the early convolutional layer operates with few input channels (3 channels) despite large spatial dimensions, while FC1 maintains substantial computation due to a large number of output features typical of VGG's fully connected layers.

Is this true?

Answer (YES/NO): YES